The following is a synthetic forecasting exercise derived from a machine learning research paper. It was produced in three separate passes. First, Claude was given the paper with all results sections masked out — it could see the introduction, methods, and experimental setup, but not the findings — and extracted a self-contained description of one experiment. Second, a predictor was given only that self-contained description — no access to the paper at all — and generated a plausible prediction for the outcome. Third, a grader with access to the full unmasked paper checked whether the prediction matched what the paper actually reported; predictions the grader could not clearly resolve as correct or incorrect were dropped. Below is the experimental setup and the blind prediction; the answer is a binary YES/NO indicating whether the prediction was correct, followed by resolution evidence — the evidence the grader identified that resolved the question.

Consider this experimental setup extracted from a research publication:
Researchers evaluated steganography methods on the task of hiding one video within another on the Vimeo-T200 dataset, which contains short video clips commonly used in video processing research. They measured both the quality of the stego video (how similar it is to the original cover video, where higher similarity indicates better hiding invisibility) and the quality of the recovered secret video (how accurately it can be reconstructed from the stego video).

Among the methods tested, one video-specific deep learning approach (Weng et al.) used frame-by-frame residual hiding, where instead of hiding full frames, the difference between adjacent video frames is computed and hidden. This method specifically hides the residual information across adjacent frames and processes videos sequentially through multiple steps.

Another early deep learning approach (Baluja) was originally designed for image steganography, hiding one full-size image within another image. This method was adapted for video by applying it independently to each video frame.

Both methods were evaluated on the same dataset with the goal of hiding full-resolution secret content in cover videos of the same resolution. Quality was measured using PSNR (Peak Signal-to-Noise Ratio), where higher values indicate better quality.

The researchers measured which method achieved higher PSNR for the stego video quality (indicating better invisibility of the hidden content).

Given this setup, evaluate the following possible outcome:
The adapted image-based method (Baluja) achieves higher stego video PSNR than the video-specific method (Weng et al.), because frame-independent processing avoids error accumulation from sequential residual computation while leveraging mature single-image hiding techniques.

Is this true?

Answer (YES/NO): YES